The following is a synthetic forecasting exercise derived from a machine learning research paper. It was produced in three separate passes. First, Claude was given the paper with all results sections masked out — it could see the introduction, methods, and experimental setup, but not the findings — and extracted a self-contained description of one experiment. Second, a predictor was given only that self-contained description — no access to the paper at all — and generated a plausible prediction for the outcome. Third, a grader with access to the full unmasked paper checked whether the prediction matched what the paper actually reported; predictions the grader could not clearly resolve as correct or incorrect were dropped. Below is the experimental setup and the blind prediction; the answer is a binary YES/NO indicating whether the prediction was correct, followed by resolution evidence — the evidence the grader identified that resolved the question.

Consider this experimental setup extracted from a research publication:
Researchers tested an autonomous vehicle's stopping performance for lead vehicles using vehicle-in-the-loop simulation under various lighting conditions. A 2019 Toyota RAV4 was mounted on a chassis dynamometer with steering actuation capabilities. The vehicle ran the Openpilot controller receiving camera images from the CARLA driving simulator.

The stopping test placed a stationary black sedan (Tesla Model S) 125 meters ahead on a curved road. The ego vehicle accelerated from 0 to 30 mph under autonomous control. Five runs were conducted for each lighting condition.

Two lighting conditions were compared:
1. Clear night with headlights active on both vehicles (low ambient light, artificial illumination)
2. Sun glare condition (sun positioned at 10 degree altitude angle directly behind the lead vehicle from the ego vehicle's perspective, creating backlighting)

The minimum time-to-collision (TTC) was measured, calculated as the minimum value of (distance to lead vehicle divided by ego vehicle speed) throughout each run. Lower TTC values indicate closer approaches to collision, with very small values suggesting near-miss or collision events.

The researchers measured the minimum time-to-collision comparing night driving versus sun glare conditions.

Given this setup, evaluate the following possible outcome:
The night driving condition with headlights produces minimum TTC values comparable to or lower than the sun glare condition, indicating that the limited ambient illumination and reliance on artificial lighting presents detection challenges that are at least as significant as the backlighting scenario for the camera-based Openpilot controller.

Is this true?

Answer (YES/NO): YES